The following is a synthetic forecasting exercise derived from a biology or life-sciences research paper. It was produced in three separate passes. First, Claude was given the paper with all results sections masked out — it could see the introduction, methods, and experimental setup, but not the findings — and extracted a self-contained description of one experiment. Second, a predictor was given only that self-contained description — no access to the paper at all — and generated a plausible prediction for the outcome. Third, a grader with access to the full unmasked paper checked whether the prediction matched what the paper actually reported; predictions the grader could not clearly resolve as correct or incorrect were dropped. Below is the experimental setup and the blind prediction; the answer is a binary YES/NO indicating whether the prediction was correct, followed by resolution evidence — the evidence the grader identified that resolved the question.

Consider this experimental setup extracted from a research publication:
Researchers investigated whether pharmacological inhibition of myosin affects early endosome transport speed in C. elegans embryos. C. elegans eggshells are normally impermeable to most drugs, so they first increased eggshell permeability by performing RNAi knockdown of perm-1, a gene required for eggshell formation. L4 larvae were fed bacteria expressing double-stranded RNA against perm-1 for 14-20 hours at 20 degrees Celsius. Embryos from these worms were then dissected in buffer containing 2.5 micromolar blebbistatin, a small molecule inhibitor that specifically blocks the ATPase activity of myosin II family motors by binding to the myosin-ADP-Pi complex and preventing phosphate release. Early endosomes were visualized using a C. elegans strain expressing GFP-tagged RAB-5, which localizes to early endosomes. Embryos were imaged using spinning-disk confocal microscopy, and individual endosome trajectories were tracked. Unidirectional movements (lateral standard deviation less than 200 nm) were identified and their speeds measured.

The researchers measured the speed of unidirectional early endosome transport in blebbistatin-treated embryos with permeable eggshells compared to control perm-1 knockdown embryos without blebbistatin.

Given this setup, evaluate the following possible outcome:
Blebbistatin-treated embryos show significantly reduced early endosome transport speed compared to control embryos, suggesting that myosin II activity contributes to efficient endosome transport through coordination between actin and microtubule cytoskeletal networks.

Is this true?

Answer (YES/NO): YES